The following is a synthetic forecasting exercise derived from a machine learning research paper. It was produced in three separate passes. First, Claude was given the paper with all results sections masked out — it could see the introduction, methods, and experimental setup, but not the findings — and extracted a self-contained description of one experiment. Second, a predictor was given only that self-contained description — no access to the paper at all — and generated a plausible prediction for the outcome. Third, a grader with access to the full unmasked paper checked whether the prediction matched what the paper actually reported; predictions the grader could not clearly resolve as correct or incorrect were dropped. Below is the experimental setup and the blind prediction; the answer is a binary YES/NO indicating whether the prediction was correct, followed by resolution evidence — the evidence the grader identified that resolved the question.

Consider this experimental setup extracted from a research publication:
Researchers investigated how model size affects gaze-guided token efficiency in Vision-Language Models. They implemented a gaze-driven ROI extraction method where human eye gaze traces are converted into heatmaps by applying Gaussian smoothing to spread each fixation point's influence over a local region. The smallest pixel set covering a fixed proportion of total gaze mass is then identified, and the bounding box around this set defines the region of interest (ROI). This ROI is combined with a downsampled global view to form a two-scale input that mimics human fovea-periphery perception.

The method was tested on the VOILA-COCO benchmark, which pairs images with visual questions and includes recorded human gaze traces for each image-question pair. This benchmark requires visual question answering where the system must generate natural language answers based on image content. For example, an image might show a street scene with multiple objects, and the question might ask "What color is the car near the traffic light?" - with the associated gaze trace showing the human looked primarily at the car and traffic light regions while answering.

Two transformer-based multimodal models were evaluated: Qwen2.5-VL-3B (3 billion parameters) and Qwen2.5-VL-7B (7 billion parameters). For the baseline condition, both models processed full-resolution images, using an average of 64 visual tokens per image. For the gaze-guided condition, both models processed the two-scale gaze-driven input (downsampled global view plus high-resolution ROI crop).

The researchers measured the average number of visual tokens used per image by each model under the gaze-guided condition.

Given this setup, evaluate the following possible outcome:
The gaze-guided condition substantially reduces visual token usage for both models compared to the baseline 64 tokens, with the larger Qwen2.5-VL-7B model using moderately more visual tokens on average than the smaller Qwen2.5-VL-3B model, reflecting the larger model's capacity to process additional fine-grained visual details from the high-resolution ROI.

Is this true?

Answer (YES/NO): NO